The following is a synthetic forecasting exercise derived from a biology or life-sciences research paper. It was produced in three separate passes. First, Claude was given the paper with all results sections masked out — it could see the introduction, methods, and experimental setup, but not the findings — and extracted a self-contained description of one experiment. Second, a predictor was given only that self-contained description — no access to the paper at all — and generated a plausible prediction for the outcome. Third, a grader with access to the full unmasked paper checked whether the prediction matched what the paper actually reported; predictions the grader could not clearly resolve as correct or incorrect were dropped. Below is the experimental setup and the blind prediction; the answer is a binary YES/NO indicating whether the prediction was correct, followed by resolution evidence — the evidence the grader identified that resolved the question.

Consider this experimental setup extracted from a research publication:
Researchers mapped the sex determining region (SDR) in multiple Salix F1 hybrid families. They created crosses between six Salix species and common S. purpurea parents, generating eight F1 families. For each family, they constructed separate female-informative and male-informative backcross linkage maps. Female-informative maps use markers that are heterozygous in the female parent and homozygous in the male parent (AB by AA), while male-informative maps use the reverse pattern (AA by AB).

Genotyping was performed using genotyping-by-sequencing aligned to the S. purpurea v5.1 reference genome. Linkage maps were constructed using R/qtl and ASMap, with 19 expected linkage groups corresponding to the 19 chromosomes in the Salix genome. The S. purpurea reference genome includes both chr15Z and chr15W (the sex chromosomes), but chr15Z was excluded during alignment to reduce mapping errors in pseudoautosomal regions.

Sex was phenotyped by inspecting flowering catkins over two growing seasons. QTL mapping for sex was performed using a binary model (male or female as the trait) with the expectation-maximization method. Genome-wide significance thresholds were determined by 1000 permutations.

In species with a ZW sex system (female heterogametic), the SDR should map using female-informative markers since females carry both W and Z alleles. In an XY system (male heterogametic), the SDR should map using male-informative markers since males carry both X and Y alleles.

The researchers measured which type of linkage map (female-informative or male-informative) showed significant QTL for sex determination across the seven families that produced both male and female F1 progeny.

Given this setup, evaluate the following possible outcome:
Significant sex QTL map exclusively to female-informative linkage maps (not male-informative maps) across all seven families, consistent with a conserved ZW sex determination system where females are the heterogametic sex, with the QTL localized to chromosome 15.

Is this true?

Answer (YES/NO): YES